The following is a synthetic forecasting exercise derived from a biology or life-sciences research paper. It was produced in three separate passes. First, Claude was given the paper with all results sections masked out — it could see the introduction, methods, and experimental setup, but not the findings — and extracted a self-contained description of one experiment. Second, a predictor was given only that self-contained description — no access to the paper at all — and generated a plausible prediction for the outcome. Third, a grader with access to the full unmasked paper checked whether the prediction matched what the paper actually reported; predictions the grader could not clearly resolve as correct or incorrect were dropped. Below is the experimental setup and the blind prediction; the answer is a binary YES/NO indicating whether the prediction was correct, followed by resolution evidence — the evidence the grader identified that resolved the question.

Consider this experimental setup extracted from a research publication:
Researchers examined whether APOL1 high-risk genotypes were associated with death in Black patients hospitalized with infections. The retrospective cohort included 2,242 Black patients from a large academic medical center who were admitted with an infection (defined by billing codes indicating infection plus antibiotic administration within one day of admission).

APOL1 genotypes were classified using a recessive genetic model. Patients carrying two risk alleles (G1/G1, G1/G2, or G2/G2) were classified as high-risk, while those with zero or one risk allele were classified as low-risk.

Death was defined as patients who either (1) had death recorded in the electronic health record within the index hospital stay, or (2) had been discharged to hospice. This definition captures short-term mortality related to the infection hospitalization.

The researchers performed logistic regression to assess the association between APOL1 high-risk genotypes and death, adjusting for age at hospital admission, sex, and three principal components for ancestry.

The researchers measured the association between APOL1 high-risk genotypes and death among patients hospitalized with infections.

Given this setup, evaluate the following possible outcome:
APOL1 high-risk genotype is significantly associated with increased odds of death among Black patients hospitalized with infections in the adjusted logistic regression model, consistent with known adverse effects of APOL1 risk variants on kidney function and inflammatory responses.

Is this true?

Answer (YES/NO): NO